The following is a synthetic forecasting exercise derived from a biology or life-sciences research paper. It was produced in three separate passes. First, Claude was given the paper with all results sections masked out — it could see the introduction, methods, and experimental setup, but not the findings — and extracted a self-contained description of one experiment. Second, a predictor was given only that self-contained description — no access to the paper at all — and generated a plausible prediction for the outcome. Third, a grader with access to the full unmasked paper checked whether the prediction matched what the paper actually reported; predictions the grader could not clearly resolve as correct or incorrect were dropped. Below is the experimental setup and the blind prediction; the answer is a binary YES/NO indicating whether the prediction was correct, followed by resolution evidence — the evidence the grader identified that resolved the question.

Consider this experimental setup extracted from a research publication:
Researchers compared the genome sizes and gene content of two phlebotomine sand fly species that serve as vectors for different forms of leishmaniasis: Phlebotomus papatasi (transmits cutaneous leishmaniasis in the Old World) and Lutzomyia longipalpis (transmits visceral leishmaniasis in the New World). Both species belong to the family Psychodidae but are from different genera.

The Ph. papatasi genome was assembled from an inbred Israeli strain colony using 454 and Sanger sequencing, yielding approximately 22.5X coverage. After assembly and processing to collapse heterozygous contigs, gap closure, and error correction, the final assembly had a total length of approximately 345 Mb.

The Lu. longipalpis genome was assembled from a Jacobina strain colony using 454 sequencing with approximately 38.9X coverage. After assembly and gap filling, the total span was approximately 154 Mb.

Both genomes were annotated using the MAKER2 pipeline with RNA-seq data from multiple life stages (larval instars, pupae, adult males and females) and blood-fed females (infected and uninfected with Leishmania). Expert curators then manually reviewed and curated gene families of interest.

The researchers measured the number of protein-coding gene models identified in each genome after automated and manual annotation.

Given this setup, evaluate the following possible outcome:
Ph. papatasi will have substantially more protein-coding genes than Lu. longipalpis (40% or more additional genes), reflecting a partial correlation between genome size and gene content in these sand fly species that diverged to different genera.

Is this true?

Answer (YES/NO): NO